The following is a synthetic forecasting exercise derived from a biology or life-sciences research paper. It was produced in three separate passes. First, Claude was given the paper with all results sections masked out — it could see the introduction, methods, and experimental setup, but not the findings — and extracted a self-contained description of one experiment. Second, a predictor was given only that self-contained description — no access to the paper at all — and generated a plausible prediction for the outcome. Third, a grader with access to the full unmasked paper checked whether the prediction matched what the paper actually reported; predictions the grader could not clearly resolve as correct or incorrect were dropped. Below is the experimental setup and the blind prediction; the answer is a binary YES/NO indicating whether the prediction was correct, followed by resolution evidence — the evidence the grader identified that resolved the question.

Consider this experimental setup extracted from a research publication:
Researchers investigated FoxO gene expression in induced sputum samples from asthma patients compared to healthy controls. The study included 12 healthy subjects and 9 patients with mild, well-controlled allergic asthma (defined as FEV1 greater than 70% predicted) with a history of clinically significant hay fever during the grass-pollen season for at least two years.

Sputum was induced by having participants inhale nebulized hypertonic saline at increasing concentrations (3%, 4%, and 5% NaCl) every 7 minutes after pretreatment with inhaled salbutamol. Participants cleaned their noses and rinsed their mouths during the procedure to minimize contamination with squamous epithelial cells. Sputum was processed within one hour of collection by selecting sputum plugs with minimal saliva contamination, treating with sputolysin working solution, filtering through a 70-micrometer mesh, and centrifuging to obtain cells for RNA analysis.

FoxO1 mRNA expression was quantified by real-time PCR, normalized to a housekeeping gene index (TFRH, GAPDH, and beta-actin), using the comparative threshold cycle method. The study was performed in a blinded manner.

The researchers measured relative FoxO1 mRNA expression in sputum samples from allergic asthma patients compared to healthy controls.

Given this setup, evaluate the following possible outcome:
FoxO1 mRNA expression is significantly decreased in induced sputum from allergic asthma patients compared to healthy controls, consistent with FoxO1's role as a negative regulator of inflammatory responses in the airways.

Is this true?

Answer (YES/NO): YES